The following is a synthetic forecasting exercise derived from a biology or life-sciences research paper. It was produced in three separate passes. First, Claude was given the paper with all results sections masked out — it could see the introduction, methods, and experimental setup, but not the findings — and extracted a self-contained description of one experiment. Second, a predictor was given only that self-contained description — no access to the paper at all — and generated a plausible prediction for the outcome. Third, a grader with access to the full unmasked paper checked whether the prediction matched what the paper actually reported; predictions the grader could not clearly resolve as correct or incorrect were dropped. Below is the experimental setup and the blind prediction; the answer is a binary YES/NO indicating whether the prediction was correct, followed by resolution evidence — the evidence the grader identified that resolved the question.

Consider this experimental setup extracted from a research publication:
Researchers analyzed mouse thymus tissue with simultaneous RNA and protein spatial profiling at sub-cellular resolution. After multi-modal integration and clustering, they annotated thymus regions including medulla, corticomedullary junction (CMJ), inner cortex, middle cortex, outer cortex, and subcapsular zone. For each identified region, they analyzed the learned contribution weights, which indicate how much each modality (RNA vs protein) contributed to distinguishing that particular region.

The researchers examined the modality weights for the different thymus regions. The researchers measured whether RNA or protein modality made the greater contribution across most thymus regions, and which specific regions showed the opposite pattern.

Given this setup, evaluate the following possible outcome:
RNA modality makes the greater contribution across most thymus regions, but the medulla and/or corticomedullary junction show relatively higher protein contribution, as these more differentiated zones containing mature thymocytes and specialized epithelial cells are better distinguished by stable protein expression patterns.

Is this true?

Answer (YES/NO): NO